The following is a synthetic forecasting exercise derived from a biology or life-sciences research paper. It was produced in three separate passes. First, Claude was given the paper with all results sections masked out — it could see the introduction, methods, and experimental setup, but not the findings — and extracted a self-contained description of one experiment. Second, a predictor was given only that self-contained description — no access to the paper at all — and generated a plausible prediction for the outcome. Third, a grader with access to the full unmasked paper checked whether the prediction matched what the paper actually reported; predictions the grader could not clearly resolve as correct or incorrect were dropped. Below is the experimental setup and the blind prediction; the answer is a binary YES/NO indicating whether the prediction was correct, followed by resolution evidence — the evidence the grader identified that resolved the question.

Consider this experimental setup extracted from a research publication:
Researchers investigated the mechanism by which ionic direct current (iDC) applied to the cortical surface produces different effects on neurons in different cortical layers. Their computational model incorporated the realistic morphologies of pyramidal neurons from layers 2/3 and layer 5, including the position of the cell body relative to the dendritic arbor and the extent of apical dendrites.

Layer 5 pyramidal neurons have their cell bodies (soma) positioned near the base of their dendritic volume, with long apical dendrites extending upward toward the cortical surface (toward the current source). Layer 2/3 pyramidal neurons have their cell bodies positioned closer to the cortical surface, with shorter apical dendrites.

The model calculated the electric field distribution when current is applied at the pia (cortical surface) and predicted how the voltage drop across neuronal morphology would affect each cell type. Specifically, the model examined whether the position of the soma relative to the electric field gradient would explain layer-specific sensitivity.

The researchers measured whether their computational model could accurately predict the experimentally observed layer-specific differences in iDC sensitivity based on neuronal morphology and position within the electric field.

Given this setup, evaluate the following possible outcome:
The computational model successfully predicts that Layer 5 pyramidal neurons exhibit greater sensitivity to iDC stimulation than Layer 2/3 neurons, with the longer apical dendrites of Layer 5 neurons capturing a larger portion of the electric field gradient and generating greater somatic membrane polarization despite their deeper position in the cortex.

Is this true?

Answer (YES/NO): YES